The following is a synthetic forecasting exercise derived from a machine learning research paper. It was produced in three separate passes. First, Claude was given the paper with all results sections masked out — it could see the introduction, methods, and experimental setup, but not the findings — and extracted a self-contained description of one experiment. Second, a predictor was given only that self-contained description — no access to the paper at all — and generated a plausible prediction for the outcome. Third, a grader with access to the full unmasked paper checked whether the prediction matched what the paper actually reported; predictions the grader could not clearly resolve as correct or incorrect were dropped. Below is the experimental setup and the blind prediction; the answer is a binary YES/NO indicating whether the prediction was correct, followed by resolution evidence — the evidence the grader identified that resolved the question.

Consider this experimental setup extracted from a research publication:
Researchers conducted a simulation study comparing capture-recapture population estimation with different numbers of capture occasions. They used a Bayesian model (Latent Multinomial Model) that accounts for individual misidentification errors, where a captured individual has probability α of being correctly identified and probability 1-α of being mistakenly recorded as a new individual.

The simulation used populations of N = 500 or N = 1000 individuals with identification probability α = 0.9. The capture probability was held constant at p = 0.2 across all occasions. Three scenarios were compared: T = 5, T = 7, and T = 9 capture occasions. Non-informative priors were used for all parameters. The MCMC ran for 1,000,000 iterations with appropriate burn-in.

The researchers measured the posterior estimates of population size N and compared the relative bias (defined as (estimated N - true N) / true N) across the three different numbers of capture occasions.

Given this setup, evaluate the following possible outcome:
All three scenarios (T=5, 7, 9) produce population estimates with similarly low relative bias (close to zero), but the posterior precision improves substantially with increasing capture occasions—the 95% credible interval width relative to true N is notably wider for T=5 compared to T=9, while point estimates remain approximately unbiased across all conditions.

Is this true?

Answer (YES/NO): NO